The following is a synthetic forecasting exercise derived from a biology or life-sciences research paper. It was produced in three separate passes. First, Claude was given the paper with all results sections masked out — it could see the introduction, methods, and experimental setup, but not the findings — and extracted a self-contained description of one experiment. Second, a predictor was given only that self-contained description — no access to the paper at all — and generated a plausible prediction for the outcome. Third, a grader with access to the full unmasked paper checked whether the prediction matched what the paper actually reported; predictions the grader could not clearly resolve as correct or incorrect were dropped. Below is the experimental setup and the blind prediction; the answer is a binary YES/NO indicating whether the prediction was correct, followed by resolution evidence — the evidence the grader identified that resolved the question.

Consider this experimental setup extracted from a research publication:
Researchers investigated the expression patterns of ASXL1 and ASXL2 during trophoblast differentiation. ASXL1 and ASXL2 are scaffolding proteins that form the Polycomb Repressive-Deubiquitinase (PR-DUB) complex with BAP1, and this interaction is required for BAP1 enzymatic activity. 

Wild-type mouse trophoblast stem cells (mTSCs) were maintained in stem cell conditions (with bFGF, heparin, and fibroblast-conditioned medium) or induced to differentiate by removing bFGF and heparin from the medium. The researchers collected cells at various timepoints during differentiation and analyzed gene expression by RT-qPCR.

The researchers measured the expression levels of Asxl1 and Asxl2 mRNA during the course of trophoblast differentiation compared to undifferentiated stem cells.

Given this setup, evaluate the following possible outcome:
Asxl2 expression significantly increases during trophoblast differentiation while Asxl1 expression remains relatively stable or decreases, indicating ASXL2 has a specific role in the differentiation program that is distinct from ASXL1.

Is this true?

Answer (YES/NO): YES